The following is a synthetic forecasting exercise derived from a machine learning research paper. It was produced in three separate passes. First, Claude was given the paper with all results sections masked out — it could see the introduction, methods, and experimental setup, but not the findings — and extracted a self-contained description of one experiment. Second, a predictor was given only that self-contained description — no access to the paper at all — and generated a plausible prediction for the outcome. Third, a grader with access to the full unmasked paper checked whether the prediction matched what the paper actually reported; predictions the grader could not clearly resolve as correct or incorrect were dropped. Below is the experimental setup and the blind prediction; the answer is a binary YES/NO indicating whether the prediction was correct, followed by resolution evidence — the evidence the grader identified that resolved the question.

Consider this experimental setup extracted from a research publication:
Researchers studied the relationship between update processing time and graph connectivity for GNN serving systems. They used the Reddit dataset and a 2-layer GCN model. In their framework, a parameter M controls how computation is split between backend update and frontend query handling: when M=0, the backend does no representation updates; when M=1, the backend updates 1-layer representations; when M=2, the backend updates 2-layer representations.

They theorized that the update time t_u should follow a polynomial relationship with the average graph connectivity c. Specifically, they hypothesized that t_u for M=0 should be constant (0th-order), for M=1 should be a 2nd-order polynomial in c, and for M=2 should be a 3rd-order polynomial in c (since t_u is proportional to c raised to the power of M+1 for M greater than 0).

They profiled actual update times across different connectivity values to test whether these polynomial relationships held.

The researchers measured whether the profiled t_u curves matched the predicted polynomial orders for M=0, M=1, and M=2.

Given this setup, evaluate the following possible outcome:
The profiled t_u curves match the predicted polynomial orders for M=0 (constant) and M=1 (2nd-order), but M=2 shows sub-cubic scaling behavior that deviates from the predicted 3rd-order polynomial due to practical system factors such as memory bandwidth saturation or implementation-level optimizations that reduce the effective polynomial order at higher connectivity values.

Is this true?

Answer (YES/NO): NO